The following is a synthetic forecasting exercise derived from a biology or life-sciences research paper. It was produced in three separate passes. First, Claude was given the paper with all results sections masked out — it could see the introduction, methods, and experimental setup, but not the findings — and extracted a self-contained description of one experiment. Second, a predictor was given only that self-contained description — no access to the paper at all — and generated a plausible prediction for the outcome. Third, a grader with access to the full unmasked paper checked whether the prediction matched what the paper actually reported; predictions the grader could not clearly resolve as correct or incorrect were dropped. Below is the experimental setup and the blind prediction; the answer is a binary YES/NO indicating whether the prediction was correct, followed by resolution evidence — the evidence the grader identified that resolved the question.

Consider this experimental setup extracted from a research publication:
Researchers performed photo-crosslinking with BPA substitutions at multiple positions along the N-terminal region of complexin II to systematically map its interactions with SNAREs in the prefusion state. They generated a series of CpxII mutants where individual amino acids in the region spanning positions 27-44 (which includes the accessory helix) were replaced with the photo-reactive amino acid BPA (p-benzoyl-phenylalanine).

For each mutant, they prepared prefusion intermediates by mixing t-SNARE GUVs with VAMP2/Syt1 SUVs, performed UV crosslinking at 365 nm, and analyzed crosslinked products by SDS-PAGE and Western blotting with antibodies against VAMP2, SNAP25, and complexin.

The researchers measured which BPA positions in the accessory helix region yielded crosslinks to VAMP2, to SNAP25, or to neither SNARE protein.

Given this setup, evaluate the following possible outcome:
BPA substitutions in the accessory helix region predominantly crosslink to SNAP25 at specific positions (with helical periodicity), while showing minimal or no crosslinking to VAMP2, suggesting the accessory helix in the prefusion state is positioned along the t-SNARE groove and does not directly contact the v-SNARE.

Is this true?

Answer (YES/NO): NO